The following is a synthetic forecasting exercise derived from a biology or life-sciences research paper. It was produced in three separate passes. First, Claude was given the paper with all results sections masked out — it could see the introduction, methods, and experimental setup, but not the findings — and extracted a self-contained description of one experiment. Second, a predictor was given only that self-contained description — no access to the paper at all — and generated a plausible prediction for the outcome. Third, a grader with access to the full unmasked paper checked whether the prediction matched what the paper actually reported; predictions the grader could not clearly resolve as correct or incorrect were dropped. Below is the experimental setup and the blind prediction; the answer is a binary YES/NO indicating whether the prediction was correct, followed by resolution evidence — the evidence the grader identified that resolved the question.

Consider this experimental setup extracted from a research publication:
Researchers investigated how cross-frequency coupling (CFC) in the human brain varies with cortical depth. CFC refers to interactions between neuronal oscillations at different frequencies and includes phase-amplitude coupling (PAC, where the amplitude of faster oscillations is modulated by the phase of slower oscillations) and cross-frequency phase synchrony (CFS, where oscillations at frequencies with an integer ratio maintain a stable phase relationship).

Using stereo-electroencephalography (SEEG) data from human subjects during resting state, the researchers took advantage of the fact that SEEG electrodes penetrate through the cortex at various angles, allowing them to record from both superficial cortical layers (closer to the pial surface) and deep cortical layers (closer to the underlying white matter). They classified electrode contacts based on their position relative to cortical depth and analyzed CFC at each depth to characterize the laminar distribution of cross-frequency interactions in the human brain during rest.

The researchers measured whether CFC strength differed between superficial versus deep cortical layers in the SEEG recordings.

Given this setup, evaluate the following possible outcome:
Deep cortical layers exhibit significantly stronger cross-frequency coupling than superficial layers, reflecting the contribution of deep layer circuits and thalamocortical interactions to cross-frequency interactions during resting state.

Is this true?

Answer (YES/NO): NO